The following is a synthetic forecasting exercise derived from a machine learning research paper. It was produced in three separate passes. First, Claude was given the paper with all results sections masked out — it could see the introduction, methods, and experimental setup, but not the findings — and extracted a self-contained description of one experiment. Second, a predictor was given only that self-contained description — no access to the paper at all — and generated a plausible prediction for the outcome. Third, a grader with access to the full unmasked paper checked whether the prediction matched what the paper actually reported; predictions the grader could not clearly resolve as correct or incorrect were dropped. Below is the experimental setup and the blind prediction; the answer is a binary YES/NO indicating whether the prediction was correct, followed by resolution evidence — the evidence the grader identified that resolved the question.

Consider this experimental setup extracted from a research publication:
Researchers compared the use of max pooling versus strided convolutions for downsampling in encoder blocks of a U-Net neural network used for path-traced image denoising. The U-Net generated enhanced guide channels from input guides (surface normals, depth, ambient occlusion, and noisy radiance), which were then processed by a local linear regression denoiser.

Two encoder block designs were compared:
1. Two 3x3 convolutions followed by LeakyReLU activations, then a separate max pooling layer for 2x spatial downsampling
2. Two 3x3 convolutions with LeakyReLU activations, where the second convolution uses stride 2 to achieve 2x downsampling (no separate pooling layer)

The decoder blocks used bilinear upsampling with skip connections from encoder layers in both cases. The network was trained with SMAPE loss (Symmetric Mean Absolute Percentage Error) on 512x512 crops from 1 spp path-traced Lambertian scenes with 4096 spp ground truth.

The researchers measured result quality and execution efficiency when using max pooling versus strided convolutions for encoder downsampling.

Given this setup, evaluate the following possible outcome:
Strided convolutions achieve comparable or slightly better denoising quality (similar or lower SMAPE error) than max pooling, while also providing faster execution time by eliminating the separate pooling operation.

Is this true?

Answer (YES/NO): YES